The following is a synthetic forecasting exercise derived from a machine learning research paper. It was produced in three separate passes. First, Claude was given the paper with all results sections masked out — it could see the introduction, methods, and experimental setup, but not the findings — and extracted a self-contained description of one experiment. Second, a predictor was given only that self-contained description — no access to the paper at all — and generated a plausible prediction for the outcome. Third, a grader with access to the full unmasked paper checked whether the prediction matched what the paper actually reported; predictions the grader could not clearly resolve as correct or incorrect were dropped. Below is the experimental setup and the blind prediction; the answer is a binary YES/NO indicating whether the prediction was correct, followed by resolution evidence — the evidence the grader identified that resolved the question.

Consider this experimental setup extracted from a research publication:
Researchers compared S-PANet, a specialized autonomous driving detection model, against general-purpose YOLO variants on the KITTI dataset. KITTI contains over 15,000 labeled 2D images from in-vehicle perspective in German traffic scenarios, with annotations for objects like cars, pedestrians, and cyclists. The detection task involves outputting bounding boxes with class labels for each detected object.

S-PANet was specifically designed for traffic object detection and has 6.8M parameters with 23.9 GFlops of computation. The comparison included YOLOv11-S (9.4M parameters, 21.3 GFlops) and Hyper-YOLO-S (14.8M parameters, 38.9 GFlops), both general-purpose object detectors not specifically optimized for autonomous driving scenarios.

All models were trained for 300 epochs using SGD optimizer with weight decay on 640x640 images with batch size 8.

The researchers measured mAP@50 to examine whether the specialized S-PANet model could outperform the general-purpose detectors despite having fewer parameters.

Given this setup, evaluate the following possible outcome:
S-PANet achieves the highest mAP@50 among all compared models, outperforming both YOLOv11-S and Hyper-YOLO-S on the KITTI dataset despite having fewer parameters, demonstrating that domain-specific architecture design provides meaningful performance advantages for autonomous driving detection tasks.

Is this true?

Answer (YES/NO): NO